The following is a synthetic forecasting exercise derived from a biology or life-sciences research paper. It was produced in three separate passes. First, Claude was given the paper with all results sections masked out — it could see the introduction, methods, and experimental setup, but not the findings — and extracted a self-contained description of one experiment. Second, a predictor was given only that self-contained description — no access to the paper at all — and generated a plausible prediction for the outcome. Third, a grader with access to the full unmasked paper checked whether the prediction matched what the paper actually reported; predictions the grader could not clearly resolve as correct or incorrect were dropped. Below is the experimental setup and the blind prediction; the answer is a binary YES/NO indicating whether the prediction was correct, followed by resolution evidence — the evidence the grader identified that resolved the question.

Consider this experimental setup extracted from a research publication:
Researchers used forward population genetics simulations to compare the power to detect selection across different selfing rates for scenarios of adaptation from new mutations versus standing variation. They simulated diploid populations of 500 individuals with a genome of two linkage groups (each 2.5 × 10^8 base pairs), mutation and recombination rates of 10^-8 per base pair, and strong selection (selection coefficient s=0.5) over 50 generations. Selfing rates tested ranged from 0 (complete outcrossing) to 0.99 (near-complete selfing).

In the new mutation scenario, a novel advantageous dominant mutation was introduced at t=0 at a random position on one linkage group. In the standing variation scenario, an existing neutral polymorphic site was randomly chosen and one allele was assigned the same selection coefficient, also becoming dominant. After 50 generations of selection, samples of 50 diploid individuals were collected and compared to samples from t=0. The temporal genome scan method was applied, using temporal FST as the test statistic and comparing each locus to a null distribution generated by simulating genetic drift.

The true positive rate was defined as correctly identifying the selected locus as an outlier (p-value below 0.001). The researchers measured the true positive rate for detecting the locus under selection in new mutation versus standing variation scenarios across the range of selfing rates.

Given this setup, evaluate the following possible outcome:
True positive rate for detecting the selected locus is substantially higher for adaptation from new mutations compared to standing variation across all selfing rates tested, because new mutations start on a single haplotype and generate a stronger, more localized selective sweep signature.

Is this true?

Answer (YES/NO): NO